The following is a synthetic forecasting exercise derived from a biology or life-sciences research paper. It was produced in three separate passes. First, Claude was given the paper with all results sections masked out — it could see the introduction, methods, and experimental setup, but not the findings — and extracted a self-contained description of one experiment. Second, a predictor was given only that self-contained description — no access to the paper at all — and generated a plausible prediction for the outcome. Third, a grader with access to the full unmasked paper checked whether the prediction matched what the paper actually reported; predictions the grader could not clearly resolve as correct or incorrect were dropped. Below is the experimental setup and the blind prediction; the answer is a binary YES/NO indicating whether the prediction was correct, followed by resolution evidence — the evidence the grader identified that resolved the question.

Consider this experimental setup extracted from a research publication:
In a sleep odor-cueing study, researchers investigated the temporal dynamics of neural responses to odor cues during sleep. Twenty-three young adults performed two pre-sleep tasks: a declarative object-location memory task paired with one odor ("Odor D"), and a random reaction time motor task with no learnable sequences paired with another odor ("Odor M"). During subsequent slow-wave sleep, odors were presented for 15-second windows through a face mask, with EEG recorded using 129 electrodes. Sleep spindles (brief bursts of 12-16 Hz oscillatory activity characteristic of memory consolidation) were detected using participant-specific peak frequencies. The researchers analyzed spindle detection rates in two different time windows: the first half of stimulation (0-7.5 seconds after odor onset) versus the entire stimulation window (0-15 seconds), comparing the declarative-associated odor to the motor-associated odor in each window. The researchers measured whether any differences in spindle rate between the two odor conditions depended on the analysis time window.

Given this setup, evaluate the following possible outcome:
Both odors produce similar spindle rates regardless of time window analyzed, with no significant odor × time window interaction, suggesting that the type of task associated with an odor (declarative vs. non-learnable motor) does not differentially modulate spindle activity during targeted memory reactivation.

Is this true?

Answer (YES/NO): NO